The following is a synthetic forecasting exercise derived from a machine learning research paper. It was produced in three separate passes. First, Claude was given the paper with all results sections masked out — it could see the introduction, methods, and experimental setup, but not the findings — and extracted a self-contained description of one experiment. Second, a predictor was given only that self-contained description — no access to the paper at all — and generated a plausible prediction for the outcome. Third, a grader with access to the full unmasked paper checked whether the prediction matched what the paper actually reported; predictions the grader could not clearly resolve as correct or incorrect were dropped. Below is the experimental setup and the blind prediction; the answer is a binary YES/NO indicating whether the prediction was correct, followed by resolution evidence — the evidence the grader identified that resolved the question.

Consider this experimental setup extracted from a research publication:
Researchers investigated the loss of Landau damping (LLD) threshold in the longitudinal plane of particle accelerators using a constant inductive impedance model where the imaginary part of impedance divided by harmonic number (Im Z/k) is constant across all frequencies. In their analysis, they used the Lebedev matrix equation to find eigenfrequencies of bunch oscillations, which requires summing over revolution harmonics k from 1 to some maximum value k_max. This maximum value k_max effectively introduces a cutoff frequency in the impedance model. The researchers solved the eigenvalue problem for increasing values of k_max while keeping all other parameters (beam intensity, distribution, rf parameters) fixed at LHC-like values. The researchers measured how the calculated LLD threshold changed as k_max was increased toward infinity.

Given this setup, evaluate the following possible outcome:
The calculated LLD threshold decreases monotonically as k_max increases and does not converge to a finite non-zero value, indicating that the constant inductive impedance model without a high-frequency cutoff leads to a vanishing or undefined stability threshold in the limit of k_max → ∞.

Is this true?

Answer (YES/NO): YES